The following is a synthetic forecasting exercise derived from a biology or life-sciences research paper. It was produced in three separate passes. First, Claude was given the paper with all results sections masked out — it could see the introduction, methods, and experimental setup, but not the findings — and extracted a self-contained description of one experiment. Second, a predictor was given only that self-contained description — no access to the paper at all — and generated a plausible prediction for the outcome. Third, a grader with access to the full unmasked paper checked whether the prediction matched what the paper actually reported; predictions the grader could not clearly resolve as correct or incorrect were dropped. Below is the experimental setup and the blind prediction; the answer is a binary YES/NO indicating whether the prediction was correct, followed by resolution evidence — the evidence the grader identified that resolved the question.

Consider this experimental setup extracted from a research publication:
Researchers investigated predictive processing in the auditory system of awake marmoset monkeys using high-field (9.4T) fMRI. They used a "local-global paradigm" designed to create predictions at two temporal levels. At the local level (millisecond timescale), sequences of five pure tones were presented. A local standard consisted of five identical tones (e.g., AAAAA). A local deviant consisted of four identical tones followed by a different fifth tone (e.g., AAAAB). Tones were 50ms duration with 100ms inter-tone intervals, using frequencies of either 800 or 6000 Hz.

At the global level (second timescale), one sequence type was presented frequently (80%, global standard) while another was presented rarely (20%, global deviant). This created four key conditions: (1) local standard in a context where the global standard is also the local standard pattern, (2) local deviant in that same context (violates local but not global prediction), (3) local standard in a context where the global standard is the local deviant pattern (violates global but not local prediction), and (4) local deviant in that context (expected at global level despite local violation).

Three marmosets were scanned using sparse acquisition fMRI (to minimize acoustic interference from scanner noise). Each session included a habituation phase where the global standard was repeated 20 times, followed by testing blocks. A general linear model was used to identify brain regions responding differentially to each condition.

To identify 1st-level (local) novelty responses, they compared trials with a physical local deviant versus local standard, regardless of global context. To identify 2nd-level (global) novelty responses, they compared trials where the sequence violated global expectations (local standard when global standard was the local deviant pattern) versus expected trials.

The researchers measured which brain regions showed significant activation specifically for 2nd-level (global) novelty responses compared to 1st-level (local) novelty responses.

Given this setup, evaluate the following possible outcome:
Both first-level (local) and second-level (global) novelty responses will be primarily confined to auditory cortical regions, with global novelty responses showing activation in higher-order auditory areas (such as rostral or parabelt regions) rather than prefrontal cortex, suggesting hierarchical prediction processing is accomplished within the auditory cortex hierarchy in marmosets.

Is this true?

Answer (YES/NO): NO